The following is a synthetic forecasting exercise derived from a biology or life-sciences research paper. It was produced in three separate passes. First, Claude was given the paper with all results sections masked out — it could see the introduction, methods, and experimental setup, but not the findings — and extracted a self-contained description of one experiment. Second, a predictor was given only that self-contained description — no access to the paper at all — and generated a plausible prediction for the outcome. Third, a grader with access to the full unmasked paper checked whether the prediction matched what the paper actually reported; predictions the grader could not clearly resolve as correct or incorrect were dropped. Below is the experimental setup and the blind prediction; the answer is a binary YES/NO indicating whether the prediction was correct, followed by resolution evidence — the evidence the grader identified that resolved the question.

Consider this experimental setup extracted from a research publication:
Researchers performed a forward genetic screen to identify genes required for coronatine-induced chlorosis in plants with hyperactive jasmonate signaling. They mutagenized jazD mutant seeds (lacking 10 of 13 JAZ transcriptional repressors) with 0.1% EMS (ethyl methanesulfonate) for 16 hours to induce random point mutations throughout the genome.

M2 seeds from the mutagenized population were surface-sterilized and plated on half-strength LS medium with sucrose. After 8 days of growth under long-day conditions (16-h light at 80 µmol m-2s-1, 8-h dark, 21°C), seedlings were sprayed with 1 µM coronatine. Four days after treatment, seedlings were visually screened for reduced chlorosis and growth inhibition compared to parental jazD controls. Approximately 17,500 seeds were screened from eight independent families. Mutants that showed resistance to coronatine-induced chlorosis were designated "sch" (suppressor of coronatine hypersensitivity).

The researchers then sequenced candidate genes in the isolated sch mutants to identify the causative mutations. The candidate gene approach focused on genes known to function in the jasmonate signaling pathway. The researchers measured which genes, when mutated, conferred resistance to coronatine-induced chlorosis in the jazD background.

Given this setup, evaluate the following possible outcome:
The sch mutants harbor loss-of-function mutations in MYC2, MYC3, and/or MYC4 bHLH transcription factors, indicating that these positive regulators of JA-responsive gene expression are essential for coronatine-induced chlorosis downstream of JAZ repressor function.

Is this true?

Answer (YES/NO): YES